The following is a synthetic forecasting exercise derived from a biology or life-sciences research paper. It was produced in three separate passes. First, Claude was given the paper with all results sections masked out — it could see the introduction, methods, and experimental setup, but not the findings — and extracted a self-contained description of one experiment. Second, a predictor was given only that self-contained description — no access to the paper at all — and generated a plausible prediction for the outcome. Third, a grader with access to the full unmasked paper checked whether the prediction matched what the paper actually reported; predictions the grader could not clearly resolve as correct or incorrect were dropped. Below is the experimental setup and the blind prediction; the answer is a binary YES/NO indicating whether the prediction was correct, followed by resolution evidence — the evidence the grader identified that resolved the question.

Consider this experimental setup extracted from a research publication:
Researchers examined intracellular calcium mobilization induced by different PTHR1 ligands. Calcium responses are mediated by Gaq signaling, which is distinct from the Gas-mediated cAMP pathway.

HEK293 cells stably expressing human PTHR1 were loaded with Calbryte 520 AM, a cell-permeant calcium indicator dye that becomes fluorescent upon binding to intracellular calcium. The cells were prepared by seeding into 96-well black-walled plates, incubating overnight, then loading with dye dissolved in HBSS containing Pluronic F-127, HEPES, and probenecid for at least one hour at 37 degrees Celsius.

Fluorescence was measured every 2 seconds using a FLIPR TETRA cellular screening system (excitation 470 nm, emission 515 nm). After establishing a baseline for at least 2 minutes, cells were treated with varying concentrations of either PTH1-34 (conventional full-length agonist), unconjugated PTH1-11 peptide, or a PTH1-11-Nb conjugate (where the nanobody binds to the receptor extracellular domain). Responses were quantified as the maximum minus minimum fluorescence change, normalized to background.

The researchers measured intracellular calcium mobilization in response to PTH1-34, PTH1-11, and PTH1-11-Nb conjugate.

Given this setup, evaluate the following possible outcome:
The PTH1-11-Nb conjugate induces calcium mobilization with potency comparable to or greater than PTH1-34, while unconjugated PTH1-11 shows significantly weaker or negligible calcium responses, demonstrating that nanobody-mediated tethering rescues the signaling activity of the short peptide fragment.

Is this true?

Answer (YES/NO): NO